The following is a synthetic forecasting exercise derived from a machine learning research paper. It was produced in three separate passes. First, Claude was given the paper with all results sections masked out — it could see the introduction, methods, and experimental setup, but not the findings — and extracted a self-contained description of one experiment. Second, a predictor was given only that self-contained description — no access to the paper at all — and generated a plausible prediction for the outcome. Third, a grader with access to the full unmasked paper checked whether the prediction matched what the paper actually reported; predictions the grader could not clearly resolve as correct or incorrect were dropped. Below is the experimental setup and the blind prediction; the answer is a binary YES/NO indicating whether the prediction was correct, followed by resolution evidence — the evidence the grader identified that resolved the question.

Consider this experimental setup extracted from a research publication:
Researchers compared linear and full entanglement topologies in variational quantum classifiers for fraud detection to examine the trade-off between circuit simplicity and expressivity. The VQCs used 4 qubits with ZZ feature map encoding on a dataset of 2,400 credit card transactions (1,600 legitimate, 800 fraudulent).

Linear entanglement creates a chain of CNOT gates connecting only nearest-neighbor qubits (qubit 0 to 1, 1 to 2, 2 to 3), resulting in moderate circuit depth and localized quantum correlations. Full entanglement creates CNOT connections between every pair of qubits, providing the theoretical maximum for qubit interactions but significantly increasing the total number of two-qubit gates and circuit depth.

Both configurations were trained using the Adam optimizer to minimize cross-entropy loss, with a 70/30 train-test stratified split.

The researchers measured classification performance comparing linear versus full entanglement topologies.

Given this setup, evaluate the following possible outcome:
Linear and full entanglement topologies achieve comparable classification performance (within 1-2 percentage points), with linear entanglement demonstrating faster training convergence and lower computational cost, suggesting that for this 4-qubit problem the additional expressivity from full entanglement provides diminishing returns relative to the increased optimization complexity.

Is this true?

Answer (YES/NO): NO